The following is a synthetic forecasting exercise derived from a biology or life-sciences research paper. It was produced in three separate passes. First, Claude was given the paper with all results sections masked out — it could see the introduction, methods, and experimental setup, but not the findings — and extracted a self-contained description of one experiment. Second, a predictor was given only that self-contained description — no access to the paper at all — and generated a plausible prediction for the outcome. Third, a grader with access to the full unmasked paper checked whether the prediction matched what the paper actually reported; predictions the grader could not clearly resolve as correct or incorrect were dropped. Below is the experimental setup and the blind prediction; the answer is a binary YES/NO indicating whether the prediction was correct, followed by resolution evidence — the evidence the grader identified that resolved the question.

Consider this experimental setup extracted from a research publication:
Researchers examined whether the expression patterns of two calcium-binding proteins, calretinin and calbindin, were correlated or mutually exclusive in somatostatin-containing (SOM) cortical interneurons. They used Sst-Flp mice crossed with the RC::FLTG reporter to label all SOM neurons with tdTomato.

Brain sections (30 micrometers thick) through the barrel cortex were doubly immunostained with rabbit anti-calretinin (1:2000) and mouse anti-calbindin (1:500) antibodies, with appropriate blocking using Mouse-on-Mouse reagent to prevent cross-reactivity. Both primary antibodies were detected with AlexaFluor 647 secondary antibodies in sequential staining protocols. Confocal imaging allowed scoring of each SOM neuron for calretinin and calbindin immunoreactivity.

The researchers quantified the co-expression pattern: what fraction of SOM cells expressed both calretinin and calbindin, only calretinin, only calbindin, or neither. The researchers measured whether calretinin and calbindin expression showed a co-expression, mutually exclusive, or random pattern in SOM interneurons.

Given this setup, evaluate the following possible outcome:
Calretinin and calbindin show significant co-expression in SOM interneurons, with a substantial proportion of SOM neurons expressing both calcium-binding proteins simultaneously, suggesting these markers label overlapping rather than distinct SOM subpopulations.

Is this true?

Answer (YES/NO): YES